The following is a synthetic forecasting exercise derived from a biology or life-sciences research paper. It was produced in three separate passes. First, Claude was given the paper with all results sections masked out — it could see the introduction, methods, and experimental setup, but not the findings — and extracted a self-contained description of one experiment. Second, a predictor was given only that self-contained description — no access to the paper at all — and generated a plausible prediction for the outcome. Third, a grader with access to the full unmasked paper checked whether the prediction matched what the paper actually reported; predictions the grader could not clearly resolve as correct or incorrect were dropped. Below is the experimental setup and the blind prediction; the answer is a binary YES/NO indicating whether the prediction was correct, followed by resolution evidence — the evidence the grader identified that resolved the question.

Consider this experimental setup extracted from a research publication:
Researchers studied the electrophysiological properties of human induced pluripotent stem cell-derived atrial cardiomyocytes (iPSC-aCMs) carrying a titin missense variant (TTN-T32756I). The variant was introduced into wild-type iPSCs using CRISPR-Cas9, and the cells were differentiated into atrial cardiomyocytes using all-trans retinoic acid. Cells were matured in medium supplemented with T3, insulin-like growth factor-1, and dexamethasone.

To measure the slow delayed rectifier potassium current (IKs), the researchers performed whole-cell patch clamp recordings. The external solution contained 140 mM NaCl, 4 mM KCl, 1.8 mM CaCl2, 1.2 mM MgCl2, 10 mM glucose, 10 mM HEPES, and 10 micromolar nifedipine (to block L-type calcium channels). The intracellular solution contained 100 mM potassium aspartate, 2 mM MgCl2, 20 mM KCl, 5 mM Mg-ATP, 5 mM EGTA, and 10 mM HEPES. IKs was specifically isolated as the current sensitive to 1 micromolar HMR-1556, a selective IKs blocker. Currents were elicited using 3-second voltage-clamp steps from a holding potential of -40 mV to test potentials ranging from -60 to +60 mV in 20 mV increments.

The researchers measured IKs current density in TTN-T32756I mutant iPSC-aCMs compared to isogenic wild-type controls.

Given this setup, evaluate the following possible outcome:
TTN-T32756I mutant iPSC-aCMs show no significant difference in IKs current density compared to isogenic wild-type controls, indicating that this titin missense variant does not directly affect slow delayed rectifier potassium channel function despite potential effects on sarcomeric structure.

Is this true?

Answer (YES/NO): NO